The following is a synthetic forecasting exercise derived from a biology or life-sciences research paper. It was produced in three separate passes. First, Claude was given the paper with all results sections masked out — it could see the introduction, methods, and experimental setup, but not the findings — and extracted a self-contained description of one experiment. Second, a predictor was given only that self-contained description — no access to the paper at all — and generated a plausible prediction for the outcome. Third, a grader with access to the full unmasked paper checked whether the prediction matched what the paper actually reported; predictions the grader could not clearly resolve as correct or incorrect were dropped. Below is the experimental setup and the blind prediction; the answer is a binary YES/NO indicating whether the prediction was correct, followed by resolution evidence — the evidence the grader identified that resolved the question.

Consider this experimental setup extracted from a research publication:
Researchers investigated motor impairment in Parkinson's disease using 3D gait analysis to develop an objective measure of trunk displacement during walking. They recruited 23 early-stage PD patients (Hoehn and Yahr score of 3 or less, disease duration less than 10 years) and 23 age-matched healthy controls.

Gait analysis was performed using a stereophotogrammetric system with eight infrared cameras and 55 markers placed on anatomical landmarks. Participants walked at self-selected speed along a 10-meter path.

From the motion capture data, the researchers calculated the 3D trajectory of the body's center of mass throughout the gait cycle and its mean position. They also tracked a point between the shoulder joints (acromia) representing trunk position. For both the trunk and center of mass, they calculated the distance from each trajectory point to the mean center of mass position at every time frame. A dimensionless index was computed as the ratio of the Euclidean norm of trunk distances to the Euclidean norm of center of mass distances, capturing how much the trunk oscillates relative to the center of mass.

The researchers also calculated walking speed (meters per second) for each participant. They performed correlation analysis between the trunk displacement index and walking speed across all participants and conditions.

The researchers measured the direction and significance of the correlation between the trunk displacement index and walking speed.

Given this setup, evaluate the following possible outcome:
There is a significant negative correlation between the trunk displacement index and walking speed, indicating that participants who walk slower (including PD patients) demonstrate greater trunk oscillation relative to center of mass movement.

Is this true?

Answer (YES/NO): YES